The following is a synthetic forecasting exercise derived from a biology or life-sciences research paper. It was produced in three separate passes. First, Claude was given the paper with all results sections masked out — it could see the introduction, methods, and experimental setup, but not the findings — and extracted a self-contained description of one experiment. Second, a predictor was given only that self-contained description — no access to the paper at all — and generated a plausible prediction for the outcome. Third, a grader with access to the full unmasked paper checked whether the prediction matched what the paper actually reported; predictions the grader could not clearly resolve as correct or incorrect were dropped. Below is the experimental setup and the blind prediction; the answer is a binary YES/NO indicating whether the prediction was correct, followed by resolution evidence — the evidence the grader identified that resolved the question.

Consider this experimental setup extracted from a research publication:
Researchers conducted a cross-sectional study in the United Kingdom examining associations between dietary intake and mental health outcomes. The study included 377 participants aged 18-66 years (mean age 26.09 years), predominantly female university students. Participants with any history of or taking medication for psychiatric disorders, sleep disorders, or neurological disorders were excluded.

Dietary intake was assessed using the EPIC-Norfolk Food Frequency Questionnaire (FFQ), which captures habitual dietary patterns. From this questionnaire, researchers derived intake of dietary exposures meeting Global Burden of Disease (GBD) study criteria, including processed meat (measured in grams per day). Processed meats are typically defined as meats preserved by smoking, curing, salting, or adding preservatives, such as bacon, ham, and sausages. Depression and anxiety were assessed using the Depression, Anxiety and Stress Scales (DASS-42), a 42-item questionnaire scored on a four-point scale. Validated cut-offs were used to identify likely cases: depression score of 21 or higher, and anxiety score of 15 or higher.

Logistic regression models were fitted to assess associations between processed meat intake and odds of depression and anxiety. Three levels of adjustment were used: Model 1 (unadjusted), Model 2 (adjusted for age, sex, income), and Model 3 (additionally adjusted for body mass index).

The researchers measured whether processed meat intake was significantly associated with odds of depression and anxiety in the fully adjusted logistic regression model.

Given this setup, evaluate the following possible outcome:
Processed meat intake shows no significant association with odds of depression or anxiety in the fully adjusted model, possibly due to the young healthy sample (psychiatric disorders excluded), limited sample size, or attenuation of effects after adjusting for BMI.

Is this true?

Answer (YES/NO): YES